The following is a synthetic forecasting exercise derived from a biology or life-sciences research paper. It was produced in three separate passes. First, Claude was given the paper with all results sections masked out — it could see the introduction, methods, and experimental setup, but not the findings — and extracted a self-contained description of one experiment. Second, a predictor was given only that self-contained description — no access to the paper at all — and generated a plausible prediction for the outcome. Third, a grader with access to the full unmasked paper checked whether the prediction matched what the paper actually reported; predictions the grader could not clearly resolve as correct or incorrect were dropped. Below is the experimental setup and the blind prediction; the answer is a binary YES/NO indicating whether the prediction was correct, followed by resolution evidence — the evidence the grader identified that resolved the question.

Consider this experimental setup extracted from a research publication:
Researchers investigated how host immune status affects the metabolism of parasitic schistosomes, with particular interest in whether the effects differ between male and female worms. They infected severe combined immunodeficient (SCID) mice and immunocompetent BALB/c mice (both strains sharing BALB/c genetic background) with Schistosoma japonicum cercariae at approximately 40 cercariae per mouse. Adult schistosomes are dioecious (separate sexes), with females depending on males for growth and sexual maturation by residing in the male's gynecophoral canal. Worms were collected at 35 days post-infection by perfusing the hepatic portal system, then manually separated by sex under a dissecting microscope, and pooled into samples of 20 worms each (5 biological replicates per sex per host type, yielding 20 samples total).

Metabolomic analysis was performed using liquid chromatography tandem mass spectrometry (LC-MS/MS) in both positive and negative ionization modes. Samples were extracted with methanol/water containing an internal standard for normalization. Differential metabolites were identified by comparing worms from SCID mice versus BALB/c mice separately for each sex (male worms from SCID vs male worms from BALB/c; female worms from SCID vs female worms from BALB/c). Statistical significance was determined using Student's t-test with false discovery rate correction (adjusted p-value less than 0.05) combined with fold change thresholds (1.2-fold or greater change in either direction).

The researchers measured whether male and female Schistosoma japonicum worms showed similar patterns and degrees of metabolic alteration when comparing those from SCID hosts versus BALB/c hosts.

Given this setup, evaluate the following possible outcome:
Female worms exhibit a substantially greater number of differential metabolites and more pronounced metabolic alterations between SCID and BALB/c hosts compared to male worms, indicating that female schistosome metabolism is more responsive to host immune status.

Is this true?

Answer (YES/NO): YES